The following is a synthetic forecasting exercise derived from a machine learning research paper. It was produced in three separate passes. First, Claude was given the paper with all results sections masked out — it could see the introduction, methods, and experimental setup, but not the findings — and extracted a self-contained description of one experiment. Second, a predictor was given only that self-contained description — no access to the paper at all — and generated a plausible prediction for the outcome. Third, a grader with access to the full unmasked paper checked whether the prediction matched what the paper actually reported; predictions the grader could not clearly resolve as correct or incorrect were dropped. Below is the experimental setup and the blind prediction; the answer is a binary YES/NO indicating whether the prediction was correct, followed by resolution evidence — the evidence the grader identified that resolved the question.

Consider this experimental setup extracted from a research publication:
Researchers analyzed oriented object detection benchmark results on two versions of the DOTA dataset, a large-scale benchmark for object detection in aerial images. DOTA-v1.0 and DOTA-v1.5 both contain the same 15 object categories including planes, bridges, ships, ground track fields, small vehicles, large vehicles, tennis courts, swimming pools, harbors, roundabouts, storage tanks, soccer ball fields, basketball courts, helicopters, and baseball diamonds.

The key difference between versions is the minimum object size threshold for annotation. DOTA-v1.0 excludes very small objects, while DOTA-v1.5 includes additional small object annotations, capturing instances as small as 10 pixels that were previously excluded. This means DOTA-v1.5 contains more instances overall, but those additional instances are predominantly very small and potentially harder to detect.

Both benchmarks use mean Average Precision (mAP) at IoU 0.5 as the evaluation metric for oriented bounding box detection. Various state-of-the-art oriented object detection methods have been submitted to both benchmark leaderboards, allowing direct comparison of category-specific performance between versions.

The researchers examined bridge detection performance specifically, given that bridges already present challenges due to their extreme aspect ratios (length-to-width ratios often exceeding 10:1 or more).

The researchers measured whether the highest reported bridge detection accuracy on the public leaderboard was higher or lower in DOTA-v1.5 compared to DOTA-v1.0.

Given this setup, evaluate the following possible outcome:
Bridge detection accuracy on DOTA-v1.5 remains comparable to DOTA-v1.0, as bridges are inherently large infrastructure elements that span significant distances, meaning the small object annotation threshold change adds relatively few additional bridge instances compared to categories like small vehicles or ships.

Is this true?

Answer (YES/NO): NO